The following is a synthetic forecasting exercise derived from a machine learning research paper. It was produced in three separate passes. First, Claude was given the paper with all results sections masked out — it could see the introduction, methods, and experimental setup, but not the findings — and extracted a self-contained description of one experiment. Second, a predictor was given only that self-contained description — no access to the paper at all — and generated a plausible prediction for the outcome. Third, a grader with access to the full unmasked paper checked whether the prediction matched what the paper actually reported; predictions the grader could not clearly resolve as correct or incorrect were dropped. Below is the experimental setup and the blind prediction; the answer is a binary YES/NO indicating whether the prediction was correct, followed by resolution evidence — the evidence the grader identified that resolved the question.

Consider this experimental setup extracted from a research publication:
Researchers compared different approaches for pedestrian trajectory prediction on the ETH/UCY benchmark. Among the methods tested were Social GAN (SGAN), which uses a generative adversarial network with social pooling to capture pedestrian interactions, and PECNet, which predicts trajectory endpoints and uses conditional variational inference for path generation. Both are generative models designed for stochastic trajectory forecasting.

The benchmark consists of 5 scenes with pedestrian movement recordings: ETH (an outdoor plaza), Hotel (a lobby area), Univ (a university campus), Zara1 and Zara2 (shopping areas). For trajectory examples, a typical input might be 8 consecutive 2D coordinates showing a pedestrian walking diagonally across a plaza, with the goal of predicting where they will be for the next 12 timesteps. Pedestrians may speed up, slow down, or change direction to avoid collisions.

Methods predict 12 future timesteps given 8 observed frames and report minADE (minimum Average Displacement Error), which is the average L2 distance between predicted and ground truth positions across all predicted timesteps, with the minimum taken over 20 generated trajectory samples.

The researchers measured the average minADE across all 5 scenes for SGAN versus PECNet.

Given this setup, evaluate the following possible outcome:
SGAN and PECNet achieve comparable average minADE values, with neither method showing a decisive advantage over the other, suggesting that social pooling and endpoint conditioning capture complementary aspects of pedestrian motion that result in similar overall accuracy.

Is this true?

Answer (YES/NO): NO